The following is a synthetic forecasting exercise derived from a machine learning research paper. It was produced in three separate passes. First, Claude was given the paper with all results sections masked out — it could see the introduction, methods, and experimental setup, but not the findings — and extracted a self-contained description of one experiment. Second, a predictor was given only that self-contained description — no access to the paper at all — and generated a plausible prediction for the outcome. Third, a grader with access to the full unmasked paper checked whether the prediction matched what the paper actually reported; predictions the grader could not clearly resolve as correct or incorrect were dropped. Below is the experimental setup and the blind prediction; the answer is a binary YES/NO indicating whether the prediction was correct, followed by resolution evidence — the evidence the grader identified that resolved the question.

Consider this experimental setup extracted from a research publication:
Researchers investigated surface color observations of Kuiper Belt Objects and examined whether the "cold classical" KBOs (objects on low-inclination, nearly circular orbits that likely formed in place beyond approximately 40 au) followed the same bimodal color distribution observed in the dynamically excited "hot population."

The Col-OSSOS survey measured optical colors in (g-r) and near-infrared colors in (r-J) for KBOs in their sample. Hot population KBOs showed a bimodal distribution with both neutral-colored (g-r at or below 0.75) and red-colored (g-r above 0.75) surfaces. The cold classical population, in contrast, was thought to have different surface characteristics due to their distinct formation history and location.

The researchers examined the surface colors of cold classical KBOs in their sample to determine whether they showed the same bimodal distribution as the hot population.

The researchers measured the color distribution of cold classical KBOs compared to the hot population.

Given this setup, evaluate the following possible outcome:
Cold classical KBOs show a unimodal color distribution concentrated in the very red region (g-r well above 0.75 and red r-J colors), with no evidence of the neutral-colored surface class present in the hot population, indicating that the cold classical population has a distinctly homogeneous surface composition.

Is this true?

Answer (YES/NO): YES